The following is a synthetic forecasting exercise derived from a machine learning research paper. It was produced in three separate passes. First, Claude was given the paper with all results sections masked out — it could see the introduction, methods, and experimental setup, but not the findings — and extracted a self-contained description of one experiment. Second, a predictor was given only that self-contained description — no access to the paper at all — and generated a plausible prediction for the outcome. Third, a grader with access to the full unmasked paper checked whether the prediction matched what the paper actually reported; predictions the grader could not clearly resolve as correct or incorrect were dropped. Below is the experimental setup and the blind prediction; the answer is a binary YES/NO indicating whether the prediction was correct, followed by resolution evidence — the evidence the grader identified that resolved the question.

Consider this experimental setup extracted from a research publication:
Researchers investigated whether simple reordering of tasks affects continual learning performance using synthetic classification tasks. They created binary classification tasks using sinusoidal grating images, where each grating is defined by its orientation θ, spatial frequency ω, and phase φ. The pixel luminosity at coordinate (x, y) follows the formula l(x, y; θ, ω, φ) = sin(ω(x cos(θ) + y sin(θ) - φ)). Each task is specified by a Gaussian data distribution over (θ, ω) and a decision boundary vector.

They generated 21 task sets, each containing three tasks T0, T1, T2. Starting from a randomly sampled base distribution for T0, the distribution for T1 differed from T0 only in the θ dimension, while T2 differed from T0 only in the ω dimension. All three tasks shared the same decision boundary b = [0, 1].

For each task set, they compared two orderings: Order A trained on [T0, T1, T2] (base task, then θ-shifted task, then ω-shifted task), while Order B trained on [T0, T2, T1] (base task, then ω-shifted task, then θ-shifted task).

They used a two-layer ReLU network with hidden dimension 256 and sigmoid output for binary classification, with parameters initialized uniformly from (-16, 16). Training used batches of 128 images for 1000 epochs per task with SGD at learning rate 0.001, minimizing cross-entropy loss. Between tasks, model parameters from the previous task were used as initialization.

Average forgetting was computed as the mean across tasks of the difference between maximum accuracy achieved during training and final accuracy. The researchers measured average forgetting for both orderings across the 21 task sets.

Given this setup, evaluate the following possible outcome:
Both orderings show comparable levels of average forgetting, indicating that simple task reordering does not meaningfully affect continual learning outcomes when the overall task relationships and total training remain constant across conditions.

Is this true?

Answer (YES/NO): NO